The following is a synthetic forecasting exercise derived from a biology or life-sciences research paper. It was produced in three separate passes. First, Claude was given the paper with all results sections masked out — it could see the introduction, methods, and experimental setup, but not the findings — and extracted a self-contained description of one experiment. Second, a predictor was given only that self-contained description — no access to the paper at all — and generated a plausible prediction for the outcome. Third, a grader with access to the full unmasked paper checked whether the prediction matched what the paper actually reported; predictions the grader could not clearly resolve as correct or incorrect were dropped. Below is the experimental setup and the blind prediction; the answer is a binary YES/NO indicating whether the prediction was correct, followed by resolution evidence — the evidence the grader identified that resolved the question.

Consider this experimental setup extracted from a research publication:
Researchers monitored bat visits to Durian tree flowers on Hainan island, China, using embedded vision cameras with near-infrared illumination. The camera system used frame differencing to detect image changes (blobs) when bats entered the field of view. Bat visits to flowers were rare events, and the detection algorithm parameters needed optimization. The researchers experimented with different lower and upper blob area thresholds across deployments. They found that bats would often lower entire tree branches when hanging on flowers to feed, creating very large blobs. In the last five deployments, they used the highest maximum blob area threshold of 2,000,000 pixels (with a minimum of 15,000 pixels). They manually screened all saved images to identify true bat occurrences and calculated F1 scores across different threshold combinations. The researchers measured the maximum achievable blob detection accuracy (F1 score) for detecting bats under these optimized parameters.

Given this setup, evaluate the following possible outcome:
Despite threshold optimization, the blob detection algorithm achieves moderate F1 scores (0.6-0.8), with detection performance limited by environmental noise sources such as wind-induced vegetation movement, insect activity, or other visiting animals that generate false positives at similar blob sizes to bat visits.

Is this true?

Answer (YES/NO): NO